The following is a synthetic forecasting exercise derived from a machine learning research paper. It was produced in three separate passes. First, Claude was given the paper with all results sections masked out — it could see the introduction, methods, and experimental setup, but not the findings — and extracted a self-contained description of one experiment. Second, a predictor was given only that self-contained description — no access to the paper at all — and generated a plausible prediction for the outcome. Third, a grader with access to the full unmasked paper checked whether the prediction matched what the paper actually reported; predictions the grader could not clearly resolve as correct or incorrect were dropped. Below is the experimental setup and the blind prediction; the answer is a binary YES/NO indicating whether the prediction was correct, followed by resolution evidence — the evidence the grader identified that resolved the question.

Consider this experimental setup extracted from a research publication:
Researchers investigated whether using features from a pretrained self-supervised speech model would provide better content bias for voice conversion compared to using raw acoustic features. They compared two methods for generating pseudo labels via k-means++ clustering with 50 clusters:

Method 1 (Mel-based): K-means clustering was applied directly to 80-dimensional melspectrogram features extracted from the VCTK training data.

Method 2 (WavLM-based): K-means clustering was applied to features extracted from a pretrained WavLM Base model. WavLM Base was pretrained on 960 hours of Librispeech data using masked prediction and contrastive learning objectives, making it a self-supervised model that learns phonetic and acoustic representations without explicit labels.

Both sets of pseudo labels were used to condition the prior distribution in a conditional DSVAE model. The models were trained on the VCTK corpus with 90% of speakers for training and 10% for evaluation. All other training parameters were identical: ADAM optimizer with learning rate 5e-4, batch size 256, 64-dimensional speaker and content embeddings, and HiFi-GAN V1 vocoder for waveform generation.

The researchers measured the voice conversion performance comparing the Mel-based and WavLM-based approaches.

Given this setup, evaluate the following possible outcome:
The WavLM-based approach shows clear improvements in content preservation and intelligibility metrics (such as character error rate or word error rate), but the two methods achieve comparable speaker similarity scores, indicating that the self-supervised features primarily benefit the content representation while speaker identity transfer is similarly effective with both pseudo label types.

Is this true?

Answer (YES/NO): NO